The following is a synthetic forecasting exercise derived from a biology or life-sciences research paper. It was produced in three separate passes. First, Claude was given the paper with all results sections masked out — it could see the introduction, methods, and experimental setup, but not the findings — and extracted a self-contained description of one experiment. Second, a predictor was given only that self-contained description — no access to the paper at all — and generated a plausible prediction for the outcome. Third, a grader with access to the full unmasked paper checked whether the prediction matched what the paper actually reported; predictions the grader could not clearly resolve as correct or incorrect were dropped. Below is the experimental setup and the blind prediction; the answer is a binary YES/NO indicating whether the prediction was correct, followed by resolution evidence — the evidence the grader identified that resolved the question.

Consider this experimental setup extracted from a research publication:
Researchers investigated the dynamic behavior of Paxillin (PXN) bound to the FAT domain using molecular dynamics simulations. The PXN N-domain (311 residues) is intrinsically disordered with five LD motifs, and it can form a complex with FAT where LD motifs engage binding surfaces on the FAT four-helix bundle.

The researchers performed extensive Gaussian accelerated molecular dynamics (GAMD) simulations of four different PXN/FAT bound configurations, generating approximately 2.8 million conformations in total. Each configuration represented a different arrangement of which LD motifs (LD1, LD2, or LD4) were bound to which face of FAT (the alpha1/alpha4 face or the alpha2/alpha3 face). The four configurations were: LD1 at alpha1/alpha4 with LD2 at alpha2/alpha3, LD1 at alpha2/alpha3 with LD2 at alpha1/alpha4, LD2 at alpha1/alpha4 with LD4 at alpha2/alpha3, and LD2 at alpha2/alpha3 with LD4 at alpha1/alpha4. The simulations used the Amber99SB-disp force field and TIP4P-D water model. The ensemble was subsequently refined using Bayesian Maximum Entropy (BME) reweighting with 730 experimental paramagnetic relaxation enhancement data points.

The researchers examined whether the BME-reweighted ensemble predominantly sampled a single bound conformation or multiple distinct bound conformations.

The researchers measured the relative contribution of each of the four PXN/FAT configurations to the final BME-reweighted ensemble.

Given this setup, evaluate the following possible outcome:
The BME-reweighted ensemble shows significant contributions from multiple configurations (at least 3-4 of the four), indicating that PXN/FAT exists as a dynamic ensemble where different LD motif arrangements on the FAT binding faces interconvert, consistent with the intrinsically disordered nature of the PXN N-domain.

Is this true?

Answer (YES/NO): YES